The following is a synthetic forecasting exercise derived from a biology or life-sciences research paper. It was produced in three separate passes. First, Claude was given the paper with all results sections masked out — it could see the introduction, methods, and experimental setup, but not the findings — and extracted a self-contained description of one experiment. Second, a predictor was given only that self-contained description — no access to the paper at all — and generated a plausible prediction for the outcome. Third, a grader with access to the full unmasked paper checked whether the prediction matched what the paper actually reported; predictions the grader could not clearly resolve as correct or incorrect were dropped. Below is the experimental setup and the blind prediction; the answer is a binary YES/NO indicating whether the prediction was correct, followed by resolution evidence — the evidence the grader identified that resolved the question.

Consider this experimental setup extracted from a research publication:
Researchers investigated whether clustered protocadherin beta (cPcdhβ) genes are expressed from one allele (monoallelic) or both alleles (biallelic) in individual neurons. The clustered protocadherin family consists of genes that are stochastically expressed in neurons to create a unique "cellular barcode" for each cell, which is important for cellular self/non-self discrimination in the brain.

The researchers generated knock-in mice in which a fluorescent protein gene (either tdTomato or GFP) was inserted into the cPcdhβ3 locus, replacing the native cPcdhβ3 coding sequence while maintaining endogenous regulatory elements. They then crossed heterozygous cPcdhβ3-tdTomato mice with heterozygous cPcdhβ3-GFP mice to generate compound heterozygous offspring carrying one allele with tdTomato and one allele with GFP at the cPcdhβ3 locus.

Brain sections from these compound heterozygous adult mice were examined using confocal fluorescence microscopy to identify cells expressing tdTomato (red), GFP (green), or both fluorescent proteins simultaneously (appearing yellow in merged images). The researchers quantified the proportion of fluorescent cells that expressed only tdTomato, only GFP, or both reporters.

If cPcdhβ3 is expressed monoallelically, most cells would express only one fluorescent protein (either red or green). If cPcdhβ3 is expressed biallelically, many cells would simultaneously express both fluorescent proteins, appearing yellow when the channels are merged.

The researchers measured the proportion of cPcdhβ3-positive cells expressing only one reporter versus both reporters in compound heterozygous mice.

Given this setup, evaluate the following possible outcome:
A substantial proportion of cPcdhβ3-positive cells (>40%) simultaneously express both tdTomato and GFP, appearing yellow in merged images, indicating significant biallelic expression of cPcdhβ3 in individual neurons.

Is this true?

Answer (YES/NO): NO